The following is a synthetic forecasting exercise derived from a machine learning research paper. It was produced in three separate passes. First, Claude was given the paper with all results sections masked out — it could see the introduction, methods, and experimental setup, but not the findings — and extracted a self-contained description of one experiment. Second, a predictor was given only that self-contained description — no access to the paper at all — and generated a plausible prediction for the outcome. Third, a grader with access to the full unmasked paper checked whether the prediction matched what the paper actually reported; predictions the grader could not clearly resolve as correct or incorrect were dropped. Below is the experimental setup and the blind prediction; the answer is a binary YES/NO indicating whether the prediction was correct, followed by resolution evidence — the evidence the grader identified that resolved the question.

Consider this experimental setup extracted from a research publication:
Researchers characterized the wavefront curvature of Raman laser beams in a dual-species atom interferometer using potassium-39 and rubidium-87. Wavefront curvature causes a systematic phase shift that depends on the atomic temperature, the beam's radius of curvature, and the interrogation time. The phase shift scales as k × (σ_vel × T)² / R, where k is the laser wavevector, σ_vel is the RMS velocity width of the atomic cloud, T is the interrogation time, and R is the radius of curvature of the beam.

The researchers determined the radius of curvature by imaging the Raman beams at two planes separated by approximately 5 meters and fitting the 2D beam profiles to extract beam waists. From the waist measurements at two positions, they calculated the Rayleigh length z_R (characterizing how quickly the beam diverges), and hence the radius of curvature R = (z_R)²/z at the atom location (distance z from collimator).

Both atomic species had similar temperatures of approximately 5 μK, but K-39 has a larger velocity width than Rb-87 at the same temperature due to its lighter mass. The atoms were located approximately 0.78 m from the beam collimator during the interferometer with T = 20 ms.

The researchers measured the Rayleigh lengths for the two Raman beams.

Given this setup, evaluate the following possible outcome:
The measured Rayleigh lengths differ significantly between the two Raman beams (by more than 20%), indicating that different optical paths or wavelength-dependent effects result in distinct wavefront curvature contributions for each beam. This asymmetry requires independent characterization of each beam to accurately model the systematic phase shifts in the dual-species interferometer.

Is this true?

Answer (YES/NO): YES